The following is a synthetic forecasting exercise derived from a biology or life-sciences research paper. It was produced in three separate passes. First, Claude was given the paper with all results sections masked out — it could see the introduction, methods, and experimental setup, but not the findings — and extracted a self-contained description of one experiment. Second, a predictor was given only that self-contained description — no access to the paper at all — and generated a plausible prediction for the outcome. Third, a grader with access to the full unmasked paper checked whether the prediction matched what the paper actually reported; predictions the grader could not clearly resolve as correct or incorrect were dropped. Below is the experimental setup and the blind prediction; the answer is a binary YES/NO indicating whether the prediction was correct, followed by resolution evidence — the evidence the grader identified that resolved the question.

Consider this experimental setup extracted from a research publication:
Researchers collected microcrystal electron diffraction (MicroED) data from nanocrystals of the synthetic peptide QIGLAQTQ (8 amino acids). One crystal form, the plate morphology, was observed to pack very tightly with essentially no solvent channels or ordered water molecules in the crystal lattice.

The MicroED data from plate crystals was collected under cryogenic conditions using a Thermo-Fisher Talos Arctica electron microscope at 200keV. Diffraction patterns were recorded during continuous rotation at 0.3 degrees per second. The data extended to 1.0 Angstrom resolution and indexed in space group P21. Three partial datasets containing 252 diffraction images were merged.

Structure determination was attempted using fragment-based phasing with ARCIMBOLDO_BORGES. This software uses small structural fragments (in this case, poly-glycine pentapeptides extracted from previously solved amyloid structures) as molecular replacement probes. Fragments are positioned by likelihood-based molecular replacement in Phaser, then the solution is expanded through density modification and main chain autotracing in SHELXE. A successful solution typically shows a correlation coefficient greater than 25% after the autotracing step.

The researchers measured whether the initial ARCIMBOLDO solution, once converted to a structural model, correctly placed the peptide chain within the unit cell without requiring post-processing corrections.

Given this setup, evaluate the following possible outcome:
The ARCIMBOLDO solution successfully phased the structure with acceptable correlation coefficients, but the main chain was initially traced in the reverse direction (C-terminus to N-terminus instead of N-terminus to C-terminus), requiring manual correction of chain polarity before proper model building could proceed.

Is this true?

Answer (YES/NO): NO